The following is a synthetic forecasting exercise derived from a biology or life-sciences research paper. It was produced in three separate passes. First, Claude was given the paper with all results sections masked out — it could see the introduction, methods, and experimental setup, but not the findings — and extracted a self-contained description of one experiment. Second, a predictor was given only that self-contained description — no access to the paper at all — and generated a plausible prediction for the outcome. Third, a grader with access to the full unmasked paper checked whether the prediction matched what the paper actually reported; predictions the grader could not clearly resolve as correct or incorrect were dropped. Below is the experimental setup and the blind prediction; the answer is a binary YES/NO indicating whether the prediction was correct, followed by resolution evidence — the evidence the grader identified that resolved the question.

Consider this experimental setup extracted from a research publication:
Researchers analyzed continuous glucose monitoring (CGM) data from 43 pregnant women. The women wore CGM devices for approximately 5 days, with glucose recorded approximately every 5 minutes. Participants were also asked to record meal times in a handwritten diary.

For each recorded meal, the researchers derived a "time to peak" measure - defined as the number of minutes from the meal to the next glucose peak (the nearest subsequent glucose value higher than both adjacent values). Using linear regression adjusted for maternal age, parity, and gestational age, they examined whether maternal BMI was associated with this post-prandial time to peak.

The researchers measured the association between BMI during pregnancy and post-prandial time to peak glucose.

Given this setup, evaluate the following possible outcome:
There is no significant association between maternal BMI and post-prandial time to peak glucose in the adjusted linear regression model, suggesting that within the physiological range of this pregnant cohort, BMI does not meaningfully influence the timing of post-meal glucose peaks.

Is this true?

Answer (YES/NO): NO